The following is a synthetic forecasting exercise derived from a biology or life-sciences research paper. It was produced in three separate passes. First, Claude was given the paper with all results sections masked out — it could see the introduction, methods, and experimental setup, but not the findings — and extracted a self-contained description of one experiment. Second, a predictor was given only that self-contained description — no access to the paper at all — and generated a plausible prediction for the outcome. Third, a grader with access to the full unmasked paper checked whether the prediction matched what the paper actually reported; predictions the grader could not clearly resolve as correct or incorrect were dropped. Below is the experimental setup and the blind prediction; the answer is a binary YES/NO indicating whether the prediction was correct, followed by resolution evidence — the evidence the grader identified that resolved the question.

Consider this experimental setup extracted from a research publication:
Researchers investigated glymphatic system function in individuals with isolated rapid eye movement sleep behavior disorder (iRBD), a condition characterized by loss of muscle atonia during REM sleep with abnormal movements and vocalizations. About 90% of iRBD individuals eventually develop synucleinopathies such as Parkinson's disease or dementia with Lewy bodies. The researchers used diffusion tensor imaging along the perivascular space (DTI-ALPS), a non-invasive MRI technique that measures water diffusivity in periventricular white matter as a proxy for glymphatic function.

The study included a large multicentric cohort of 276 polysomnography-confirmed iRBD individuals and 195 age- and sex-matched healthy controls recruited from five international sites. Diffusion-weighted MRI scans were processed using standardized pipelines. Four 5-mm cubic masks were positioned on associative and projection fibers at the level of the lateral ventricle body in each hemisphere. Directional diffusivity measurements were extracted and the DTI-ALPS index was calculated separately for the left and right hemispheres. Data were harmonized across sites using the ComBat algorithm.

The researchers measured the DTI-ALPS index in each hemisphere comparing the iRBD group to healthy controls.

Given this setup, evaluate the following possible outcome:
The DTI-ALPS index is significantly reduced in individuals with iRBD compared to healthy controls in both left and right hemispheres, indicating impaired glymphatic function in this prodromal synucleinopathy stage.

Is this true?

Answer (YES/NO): NO